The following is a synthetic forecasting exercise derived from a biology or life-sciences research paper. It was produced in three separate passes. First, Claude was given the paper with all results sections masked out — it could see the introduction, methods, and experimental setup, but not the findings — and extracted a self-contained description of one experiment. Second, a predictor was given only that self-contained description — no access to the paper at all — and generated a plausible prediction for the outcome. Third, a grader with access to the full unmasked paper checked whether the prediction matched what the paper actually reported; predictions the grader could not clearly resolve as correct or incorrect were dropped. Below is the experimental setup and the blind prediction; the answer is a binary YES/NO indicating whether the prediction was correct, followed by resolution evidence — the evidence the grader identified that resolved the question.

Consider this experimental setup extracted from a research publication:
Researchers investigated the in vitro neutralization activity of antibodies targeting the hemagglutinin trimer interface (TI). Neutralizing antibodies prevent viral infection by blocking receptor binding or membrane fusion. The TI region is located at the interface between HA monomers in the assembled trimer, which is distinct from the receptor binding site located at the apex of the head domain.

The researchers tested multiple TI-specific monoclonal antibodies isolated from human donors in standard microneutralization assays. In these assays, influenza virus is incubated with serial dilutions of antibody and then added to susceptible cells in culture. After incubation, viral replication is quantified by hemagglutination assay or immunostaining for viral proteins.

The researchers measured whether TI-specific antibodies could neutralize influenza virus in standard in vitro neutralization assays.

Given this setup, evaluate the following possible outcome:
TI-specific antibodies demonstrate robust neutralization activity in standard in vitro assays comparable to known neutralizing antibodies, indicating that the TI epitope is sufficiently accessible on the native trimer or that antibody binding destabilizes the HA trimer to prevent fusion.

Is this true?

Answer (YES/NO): NO